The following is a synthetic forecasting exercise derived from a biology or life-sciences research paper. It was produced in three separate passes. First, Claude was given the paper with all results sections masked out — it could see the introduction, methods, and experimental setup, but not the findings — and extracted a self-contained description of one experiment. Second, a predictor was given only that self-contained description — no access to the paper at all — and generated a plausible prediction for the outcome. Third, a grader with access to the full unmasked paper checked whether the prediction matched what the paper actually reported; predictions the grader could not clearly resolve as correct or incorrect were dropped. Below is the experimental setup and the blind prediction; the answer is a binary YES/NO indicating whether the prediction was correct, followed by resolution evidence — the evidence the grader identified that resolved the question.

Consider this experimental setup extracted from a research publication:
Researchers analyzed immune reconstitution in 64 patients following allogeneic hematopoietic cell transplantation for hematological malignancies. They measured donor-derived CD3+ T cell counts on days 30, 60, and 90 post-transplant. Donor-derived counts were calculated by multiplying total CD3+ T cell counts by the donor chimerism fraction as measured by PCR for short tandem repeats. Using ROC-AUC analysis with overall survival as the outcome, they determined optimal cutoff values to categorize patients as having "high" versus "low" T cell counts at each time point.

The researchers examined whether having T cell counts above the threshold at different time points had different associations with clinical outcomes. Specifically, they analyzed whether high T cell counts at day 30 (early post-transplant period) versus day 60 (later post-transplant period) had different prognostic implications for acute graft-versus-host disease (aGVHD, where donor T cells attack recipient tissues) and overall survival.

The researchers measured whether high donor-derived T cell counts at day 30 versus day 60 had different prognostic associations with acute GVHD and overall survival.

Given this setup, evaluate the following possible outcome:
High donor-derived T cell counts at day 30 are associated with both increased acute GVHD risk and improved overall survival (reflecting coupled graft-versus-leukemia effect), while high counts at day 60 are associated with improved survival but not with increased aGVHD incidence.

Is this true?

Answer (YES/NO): NO